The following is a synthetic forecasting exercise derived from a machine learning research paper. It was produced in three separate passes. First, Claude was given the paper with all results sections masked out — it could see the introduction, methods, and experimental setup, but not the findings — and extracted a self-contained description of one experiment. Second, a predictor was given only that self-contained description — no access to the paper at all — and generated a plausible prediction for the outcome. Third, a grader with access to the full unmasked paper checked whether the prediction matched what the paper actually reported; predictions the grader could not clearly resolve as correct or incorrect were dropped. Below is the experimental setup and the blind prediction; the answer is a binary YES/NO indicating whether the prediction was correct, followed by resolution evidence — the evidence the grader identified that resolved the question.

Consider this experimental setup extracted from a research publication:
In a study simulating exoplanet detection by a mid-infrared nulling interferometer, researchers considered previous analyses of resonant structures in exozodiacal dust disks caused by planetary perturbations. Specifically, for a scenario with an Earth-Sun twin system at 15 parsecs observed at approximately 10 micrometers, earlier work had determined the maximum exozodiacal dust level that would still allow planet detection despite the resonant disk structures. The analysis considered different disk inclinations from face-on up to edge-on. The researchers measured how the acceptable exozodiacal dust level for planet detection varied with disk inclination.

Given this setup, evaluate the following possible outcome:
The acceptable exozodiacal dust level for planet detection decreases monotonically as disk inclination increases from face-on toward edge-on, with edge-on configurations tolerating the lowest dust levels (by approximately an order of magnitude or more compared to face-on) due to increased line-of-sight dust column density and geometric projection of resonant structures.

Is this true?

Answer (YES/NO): YES